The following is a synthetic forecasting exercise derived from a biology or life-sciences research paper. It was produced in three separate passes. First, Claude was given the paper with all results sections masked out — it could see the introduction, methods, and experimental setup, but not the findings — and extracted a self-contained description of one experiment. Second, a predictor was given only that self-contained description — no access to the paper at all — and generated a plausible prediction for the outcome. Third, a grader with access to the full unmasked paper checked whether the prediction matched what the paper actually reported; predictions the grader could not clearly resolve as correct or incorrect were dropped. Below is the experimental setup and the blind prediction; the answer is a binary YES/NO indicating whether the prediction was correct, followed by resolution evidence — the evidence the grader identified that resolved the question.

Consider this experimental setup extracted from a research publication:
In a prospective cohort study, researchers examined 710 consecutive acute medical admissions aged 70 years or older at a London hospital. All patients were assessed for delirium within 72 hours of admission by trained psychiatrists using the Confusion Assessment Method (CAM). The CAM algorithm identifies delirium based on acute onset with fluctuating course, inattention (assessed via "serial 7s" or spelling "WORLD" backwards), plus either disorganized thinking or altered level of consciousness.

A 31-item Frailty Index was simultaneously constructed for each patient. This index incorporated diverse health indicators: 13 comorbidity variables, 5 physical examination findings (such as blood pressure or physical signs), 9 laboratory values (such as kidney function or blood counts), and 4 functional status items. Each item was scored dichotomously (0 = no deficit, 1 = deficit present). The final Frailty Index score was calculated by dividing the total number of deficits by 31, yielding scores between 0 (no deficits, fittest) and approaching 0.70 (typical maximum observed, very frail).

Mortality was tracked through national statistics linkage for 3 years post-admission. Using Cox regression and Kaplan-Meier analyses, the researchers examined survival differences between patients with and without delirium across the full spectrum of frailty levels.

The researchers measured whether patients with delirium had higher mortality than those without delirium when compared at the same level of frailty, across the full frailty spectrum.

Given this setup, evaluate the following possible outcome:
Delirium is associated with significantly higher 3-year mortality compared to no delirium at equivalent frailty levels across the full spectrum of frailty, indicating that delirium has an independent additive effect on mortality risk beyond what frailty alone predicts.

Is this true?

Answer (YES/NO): YES